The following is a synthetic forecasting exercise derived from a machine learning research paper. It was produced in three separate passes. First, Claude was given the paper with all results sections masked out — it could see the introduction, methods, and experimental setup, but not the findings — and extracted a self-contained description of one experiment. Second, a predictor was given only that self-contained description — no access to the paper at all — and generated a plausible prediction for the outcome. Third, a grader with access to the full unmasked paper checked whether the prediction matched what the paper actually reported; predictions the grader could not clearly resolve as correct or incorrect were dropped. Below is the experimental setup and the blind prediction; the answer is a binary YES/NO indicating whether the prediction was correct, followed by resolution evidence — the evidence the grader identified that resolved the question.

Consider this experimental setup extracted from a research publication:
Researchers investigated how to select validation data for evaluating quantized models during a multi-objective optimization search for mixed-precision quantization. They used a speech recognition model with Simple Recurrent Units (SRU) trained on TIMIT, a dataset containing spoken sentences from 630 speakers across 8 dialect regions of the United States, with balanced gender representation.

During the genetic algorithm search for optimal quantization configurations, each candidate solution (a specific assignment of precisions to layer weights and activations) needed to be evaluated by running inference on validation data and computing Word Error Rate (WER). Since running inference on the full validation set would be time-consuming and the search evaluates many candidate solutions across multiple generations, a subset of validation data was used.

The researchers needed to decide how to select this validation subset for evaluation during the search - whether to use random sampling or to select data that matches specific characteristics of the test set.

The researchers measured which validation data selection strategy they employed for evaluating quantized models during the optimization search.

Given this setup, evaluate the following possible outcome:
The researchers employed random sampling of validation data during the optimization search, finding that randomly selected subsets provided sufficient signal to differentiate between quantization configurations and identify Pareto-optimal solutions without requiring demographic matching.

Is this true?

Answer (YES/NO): NO